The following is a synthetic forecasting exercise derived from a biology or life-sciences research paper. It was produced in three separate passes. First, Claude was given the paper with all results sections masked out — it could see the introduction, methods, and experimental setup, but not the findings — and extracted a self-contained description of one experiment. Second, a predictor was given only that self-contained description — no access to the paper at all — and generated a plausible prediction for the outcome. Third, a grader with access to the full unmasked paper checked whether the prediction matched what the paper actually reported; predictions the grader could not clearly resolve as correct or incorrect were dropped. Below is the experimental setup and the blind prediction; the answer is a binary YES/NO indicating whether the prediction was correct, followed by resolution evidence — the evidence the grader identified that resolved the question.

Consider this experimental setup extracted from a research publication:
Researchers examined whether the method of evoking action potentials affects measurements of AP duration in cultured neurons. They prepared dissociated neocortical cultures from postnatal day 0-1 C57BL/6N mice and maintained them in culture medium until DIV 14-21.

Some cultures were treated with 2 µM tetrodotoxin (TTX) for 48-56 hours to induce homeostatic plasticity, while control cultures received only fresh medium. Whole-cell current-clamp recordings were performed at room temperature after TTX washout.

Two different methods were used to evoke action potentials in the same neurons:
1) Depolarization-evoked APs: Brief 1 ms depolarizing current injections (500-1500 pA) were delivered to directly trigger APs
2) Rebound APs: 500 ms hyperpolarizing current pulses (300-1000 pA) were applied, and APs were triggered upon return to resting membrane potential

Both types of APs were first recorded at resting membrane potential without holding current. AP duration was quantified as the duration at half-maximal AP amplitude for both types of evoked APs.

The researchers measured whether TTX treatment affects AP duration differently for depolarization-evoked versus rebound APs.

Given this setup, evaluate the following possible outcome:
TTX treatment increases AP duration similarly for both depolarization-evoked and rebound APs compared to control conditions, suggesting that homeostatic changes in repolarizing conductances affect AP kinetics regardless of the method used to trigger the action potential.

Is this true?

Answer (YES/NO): NO